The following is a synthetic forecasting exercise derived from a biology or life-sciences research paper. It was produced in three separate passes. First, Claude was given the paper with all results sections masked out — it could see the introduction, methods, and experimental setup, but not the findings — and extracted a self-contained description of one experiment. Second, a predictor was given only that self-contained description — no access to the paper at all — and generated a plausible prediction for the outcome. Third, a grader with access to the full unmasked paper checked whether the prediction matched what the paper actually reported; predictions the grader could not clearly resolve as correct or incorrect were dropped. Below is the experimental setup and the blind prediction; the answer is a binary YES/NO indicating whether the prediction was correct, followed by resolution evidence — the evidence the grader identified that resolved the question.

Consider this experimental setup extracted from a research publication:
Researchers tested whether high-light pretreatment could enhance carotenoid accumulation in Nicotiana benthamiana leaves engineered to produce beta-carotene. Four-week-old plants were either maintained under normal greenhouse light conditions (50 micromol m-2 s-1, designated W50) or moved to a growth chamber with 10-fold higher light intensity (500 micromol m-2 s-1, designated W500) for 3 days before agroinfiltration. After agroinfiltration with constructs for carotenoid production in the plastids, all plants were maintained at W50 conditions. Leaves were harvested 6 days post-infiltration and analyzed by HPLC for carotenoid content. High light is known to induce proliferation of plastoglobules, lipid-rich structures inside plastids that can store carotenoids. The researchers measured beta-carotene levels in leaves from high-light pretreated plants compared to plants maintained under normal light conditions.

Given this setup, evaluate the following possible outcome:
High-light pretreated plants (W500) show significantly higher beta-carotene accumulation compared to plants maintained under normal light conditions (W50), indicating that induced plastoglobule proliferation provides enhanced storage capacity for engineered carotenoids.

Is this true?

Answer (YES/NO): YES